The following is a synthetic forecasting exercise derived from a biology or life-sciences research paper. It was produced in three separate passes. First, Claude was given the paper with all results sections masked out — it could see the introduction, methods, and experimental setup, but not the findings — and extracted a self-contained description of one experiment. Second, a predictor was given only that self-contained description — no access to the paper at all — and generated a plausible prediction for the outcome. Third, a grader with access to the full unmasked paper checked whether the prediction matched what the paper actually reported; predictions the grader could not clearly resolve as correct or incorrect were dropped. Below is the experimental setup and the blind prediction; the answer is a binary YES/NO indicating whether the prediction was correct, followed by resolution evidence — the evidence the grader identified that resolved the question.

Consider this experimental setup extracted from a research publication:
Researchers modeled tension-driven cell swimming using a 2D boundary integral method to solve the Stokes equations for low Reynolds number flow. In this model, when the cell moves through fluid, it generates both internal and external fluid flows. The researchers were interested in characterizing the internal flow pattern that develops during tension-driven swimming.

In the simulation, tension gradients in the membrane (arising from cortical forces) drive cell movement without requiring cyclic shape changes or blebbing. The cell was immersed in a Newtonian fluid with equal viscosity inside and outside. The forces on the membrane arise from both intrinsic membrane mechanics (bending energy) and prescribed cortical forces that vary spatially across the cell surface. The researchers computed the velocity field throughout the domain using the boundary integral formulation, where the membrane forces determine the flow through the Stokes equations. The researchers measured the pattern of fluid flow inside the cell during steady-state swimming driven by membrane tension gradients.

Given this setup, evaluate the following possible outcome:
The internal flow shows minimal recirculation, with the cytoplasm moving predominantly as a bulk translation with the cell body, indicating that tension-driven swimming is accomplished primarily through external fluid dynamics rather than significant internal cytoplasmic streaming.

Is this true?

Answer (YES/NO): NO